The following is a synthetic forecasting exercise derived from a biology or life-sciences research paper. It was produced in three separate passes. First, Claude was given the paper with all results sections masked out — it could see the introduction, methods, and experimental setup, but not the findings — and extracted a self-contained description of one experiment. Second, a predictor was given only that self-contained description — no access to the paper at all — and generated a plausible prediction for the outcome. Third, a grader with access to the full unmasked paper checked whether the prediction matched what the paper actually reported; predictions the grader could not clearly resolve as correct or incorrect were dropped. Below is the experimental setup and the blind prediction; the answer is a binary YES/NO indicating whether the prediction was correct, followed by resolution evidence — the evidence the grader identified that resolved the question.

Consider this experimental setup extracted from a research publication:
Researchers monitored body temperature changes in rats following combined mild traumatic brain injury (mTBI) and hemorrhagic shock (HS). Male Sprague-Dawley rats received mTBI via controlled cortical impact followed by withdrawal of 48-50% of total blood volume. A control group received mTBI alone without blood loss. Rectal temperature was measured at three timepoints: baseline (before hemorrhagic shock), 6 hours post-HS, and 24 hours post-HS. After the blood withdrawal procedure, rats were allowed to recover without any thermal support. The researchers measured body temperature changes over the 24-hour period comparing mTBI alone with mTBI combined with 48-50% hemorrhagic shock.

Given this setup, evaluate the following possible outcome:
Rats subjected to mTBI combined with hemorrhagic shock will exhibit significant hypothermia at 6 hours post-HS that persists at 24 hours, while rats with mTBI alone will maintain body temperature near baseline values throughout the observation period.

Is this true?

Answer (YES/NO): NO